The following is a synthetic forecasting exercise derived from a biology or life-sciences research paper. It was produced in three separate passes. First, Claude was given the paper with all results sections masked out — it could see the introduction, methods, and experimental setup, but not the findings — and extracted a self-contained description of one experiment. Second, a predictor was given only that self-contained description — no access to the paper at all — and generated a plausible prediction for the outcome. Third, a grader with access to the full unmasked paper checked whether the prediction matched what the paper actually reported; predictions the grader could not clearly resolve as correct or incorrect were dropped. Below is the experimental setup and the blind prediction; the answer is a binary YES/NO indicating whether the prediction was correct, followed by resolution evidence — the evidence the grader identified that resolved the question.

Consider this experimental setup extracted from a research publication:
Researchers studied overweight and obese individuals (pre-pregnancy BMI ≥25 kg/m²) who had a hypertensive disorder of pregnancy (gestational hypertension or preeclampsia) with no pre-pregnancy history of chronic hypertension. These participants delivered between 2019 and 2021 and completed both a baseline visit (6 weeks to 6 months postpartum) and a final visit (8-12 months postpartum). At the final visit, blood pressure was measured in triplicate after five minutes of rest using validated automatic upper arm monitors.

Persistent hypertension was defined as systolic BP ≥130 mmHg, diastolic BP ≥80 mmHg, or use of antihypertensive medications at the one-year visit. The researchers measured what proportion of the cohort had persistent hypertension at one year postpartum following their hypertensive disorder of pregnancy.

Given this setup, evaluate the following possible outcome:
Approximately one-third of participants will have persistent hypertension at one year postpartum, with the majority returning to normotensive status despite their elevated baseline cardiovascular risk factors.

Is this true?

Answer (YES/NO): NO